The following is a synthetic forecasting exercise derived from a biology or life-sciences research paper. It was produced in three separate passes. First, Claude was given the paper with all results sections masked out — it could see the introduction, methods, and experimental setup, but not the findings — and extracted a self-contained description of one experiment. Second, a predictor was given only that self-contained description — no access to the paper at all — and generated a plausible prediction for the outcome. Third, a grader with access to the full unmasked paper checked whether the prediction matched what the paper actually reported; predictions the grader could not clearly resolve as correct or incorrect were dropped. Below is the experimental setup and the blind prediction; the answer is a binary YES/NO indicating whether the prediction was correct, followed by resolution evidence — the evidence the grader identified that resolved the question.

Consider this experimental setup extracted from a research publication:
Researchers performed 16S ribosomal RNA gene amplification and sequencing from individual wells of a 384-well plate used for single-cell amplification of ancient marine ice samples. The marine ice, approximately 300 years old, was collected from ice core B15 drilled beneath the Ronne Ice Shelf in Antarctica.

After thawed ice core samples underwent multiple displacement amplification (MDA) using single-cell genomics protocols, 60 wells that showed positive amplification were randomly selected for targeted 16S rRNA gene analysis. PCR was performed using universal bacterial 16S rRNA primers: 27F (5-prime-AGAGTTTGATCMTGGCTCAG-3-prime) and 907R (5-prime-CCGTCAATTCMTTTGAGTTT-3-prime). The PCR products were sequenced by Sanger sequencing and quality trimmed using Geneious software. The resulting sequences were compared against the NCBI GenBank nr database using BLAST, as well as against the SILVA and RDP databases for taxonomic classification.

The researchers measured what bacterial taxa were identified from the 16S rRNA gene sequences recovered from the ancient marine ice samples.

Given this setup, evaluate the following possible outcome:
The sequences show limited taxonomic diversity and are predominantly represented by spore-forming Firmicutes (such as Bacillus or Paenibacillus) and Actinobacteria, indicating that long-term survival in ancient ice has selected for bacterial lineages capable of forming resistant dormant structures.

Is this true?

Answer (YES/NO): NO